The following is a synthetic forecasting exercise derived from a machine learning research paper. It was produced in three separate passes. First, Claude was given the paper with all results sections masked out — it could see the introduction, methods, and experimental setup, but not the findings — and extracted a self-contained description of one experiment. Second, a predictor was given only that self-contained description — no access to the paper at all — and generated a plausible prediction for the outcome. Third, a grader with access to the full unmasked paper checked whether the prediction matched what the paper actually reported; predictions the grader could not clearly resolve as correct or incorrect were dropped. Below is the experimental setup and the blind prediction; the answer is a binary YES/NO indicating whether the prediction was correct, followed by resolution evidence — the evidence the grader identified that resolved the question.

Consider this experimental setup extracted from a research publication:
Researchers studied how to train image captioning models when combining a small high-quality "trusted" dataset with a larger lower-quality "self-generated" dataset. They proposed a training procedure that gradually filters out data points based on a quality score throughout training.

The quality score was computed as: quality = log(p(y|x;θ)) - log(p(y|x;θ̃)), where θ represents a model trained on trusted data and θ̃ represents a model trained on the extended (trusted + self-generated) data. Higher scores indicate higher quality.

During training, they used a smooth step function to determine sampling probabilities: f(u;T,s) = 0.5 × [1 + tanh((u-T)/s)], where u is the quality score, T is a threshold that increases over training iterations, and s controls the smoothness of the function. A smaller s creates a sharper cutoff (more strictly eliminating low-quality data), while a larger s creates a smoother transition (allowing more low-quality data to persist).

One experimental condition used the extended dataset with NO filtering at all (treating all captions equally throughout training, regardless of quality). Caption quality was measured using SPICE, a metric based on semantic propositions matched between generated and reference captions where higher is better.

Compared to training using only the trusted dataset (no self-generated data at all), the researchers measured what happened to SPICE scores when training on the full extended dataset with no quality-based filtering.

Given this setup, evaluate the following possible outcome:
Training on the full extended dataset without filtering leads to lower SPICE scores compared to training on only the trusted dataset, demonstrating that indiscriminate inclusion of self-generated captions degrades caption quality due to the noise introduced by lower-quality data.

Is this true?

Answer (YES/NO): YES